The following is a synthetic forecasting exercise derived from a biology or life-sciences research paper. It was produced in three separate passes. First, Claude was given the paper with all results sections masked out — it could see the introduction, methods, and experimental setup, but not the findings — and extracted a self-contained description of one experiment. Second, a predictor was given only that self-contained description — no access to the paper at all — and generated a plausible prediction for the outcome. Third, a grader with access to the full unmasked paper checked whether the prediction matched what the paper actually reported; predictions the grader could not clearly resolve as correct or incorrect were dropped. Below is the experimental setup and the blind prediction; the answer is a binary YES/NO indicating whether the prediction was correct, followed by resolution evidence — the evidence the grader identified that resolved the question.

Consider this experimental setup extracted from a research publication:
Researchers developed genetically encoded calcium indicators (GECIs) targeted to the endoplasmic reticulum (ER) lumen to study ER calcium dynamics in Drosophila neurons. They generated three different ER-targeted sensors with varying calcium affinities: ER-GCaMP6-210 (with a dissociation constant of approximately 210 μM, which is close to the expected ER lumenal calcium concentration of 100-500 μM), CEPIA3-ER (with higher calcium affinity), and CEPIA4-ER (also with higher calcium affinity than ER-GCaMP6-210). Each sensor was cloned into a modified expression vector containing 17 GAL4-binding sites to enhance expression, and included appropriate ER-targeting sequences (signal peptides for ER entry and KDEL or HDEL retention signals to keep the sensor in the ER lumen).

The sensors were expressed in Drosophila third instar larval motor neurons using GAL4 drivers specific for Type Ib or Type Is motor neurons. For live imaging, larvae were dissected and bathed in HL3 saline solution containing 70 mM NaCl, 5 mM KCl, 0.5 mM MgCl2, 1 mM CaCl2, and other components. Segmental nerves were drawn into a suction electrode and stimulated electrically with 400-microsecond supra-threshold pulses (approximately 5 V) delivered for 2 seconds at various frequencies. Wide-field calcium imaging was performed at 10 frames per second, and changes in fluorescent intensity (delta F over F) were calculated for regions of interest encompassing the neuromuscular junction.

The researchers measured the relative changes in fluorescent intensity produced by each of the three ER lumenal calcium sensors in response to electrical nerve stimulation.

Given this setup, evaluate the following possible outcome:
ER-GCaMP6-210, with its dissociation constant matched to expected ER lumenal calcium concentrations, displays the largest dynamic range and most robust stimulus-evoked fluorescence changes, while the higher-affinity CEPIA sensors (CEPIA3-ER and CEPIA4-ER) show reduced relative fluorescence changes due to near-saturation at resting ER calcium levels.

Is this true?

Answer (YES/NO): YES